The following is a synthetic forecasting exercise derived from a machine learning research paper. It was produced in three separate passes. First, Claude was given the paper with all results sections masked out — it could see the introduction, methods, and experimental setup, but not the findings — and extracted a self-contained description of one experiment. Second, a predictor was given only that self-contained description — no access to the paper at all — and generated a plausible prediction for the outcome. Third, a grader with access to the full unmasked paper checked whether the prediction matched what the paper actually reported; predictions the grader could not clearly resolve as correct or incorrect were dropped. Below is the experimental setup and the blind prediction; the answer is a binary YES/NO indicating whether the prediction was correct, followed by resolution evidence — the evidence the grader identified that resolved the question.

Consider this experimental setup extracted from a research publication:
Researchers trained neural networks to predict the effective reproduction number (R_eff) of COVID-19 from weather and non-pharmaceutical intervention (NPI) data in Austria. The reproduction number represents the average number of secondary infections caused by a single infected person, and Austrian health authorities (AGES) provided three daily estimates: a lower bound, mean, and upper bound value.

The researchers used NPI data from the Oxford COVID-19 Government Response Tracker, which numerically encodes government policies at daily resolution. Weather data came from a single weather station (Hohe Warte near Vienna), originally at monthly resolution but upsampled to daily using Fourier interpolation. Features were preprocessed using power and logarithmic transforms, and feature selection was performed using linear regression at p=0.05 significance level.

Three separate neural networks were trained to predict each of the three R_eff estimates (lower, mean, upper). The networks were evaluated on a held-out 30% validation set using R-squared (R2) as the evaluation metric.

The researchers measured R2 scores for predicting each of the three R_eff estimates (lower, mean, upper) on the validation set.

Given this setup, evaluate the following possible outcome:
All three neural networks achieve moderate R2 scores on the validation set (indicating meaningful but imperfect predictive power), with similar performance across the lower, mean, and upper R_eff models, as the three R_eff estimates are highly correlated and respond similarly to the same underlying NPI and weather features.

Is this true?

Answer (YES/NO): NO